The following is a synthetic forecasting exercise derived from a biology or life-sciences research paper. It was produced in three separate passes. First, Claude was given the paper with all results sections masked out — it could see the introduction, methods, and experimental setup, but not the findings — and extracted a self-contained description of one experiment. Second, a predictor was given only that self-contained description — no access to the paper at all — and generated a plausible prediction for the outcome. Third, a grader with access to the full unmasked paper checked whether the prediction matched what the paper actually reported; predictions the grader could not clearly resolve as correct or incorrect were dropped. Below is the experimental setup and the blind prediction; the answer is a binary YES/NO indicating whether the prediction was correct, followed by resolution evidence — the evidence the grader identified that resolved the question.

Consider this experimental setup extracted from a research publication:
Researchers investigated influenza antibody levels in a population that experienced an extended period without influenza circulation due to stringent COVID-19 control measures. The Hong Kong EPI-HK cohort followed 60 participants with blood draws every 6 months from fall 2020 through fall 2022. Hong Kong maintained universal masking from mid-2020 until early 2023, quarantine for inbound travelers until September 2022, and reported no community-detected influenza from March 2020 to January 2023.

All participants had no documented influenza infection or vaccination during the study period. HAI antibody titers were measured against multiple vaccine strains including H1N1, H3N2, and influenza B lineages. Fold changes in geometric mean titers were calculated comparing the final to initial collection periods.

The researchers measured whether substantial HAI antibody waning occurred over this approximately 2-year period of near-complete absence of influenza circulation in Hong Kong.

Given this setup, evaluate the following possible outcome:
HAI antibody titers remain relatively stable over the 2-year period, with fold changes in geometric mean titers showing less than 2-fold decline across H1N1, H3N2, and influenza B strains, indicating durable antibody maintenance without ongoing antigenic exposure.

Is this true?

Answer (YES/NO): YES